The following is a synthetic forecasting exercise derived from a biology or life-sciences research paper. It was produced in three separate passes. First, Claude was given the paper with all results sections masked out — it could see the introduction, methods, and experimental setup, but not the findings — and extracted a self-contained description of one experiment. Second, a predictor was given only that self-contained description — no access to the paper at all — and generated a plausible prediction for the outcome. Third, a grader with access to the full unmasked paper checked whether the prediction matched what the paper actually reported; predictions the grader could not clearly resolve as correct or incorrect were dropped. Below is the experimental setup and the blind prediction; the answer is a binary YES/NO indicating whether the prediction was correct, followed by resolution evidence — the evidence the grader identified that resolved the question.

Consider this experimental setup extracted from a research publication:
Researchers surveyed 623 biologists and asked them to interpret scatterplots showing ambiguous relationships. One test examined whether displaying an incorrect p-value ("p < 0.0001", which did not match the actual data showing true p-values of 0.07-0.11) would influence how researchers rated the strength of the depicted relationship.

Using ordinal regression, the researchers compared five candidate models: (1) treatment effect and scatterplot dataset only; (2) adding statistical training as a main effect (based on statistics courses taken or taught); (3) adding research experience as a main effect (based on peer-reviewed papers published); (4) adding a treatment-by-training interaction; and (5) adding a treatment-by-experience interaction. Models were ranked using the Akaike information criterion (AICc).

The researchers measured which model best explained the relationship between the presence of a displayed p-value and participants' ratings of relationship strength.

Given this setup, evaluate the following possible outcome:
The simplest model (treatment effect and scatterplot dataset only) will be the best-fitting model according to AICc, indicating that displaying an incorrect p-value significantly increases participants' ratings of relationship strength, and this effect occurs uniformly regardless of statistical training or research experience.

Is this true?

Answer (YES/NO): YES